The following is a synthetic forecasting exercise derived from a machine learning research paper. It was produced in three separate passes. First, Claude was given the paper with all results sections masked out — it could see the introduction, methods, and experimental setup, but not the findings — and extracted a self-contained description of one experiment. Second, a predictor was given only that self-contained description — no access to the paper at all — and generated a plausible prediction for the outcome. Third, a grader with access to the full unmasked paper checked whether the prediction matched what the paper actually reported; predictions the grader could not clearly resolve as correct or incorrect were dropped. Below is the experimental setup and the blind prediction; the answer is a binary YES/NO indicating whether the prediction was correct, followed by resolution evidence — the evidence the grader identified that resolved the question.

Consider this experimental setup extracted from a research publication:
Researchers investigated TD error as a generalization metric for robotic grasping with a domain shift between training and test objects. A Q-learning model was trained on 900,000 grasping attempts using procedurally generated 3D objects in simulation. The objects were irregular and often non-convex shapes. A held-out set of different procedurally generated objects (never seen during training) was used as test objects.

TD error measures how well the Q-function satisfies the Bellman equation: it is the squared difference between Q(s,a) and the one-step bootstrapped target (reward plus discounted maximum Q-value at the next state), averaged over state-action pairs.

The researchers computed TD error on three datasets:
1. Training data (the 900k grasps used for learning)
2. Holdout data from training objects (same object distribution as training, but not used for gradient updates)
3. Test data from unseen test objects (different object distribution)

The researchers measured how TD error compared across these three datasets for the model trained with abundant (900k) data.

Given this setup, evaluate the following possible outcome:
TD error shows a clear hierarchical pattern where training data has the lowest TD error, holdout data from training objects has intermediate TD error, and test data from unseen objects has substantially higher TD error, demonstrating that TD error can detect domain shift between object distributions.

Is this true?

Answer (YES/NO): NO